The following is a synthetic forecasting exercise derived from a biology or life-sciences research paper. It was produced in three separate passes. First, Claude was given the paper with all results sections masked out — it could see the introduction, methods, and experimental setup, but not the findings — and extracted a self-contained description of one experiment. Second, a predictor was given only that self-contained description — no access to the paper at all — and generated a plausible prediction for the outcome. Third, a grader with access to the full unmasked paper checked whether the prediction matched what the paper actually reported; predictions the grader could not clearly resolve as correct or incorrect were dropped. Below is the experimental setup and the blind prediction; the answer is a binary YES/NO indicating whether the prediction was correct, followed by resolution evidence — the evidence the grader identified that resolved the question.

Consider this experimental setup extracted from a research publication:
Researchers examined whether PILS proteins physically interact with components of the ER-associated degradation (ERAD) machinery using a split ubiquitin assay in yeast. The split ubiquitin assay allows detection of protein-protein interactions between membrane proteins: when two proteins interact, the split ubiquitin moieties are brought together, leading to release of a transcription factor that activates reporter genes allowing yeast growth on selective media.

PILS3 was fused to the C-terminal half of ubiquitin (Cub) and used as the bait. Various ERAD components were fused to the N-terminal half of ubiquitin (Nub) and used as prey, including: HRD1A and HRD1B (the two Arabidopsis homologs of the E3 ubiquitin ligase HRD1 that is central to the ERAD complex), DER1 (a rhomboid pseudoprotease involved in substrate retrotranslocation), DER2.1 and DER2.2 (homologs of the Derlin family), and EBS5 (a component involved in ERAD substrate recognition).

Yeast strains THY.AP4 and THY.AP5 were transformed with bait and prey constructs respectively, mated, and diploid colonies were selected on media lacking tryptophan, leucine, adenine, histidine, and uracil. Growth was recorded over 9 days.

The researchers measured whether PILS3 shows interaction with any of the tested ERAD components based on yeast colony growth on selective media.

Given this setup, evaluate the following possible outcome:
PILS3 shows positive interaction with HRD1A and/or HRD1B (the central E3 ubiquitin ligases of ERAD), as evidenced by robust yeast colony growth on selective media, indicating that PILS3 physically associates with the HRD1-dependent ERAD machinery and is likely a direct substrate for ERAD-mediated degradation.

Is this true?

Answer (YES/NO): YES